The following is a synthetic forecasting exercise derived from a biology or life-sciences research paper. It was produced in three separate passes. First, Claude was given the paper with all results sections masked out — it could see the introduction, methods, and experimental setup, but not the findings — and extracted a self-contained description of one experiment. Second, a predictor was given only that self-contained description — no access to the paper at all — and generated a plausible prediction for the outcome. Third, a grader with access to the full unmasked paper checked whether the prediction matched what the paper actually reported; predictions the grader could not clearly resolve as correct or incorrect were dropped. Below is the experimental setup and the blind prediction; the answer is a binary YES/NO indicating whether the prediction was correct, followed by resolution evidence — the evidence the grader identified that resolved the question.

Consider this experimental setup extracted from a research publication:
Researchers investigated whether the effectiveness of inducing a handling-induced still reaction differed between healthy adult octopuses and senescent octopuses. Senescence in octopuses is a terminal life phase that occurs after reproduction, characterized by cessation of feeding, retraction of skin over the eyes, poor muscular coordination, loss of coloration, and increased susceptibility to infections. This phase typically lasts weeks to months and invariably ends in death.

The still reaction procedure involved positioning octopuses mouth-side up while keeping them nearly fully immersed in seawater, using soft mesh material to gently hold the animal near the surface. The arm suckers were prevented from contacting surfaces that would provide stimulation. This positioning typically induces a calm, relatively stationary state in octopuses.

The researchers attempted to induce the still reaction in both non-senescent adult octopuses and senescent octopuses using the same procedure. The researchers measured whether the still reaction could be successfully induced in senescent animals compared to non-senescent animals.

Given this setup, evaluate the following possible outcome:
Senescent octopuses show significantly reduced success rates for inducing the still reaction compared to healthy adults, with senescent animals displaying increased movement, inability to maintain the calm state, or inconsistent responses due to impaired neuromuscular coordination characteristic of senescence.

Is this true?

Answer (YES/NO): YES